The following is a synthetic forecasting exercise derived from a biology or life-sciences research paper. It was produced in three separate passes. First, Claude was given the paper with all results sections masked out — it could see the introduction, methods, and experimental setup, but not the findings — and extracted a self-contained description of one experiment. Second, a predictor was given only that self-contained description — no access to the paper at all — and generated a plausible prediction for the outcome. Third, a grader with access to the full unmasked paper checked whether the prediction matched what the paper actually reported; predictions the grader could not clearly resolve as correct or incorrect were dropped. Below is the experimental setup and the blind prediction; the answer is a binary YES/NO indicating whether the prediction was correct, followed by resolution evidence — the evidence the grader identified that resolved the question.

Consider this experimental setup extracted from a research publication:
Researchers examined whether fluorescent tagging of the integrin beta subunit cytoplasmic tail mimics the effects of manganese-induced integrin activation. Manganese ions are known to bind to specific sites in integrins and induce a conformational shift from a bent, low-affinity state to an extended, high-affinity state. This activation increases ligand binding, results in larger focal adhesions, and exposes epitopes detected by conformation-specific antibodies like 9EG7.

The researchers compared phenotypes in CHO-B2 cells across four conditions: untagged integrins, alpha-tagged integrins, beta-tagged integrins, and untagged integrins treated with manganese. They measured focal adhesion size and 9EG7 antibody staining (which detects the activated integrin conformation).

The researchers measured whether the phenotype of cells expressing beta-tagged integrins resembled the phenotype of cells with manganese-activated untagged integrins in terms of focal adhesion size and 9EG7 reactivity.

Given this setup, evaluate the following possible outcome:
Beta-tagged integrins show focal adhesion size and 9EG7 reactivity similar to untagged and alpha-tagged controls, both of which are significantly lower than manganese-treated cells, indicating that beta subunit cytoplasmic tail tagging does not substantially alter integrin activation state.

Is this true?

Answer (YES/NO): NO